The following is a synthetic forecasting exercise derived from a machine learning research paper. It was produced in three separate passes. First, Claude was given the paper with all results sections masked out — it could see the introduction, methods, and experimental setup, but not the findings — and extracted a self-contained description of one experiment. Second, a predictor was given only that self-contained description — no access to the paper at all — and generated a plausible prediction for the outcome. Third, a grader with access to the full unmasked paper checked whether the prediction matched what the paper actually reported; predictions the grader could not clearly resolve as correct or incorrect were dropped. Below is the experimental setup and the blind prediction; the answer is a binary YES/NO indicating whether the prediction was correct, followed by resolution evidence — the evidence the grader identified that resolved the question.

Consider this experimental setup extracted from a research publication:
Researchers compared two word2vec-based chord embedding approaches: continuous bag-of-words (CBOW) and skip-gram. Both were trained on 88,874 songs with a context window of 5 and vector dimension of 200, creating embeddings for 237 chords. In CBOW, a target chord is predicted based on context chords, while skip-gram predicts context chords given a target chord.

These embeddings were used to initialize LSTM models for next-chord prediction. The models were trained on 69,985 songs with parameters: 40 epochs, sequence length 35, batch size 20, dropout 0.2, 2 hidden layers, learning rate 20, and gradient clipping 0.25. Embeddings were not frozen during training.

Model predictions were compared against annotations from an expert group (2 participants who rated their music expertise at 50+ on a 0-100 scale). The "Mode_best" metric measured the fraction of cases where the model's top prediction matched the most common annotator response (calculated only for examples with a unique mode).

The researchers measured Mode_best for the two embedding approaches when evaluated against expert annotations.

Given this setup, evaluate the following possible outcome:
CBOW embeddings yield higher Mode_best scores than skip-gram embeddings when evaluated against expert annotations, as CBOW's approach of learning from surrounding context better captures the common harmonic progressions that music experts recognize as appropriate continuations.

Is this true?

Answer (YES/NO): YES